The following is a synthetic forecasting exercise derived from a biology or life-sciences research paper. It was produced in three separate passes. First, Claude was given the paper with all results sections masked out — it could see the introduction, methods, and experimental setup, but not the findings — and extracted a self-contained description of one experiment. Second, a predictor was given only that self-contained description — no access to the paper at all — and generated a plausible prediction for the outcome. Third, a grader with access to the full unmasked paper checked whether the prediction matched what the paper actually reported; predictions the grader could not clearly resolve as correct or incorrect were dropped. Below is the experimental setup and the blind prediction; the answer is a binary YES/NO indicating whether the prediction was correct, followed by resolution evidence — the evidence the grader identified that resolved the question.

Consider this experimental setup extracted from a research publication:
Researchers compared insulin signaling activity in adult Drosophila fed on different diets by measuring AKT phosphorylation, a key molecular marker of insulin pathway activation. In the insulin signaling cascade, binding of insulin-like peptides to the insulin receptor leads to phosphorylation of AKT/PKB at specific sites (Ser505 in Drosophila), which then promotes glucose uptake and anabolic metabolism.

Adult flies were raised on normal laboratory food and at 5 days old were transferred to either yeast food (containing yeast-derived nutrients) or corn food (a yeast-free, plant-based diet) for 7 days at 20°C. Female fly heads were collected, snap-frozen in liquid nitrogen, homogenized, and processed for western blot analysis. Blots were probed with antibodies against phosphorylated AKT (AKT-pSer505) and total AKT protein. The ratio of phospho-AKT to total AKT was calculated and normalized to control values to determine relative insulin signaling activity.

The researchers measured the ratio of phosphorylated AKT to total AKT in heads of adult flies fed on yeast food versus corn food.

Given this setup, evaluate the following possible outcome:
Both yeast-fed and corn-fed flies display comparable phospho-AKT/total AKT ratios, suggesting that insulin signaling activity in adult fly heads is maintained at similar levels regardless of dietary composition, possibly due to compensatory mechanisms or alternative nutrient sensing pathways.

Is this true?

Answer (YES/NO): NO